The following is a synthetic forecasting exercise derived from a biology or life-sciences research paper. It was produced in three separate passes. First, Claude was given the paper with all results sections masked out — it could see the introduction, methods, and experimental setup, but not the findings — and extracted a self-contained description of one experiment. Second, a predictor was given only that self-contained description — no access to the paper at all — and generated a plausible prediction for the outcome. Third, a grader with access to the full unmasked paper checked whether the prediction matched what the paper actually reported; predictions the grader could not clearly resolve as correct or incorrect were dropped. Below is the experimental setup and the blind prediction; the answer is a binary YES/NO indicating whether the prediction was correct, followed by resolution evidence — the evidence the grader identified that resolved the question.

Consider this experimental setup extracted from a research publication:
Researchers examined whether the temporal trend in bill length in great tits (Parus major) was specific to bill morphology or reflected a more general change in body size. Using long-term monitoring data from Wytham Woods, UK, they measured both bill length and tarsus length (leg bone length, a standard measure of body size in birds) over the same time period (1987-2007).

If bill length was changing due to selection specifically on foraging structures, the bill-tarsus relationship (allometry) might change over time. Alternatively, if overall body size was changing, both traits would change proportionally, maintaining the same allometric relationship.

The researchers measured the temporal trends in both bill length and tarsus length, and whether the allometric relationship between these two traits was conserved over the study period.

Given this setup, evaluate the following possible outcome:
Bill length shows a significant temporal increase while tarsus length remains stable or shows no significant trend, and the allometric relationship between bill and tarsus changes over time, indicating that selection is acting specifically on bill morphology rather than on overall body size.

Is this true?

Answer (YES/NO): NO